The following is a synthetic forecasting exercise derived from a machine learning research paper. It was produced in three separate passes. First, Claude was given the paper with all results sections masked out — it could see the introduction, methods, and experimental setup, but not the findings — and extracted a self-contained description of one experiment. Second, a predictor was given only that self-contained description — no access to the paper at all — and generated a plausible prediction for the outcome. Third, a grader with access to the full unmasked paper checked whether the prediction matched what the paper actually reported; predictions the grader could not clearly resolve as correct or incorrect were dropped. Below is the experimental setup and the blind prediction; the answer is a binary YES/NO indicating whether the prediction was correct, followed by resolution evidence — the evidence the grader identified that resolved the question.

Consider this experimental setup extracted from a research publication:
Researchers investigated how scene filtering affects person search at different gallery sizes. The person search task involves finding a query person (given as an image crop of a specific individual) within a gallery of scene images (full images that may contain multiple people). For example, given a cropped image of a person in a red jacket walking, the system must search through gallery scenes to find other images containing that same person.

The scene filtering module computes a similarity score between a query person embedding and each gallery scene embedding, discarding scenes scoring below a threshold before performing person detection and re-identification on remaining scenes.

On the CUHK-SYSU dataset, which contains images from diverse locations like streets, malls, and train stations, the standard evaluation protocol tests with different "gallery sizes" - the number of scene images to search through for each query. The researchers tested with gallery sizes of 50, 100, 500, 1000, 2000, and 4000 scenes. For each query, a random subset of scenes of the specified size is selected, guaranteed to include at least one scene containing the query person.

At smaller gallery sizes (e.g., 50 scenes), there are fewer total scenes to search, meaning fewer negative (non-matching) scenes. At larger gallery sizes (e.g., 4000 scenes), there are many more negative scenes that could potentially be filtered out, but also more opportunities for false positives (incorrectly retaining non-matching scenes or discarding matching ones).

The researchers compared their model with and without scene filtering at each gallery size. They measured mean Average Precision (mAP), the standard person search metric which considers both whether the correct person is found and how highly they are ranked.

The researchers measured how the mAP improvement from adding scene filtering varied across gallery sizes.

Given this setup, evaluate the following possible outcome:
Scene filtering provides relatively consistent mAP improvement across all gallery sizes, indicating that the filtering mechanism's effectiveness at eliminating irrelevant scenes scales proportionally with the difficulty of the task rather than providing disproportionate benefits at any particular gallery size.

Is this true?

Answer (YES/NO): NO